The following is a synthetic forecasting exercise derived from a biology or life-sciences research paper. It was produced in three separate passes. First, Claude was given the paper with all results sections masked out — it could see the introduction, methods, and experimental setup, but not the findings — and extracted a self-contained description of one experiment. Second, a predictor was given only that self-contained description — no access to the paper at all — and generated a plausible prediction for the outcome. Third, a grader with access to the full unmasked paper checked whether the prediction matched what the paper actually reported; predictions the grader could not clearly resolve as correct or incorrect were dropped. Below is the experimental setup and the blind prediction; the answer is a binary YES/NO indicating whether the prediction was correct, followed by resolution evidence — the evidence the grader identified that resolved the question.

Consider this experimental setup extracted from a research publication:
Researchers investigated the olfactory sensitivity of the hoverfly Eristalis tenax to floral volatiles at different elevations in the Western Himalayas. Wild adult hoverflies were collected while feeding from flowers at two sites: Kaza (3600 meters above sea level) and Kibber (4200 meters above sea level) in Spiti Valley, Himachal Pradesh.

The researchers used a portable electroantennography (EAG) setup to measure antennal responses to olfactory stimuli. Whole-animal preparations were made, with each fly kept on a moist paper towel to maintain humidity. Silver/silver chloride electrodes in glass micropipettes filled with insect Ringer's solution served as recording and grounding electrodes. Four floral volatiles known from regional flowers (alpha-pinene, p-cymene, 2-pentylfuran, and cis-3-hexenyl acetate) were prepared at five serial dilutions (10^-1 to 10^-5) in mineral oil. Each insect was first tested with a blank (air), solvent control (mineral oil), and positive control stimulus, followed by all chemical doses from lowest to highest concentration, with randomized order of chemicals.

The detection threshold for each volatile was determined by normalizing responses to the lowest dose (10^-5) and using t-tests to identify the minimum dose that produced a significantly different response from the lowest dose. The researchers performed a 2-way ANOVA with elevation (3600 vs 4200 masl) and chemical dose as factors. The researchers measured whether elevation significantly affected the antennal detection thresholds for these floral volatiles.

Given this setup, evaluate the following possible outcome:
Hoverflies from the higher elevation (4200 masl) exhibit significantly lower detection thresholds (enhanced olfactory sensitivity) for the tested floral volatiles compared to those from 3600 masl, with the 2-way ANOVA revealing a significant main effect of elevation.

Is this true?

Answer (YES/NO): NO